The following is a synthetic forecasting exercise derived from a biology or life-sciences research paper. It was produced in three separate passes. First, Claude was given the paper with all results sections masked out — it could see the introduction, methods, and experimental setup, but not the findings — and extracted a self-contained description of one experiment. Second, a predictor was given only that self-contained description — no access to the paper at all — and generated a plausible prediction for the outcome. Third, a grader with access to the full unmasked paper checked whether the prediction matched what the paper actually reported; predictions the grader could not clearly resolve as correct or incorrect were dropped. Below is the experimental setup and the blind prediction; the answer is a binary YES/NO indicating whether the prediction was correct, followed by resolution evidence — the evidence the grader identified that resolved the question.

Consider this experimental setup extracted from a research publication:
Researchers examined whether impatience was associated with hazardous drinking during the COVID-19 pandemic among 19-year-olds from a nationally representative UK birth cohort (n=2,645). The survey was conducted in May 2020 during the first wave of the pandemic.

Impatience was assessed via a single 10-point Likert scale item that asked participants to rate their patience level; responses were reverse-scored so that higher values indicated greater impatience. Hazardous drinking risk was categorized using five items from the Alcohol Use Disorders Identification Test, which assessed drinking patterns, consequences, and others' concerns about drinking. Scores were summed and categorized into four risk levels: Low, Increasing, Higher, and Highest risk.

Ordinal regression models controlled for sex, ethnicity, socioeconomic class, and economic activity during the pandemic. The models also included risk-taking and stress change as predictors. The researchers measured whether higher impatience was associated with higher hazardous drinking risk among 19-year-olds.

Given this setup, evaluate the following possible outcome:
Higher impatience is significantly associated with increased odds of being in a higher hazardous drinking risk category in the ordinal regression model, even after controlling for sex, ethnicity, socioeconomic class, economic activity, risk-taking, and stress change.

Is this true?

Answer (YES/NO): YES